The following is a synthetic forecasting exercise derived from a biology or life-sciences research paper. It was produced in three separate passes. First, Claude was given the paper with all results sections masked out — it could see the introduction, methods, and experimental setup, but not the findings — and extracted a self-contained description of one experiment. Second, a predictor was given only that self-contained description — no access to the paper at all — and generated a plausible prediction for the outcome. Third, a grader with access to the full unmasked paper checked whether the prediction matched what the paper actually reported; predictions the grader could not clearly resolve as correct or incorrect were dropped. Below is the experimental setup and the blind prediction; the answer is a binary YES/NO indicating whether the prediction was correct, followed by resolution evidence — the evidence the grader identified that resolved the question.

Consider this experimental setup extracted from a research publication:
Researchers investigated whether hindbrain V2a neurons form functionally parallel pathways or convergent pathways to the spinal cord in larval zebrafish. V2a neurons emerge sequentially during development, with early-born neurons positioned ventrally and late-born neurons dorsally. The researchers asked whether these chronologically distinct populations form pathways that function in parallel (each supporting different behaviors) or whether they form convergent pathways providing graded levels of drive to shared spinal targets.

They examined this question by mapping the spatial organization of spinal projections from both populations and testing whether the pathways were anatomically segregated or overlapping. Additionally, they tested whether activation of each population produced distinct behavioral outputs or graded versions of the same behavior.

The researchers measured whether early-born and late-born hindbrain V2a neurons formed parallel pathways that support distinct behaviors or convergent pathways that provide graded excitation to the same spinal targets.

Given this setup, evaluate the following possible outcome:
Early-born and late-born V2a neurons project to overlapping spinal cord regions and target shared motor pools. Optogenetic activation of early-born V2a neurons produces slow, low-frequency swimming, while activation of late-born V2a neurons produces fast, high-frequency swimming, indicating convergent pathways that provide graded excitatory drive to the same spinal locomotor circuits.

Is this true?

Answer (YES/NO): NO